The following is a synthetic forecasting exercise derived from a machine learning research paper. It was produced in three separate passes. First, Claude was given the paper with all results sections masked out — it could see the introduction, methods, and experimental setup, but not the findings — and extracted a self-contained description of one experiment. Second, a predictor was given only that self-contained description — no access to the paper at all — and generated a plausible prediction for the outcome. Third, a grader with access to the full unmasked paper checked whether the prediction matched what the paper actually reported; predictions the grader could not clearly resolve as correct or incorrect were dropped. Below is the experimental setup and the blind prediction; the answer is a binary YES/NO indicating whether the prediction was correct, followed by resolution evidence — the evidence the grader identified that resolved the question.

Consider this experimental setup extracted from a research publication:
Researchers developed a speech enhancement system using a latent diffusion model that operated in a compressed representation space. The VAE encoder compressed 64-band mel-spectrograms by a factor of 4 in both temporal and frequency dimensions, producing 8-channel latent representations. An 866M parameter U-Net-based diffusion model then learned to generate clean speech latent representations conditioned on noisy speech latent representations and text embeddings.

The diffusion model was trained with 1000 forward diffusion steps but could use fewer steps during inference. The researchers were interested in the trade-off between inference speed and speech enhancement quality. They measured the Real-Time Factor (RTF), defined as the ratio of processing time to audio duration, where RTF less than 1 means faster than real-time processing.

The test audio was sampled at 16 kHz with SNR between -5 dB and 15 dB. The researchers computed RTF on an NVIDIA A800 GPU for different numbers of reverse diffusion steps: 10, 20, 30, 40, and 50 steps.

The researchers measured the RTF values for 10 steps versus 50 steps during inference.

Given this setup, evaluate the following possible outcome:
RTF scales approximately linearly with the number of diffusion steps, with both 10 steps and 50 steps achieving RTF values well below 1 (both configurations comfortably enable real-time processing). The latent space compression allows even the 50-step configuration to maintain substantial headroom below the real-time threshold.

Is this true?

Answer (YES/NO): YES